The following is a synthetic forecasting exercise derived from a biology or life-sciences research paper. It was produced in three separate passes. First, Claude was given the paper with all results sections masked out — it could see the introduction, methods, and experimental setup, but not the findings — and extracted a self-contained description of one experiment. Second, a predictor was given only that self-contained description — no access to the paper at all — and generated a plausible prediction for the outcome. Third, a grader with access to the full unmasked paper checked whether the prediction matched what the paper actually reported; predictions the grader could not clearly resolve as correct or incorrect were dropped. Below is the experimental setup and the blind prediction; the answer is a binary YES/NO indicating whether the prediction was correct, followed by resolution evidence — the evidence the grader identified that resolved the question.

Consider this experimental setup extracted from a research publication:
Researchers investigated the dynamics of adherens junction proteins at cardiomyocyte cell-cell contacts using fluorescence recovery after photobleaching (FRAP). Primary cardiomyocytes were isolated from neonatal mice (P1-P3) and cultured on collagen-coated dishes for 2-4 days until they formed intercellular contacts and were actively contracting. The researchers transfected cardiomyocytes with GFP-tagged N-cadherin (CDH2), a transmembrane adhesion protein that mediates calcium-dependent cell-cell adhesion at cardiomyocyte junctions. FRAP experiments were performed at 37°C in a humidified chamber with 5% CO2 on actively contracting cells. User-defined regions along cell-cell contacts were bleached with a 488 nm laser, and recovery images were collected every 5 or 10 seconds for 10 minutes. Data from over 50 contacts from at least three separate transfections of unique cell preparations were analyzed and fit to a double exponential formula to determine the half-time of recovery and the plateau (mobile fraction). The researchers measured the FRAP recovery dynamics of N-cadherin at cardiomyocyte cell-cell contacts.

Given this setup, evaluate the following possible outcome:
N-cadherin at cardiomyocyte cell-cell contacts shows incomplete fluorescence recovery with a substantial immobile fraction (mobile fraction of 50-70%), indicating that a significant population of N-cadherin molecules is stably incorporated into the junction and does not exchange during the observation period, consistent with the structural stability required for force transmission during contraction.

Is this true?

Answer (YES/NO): NO